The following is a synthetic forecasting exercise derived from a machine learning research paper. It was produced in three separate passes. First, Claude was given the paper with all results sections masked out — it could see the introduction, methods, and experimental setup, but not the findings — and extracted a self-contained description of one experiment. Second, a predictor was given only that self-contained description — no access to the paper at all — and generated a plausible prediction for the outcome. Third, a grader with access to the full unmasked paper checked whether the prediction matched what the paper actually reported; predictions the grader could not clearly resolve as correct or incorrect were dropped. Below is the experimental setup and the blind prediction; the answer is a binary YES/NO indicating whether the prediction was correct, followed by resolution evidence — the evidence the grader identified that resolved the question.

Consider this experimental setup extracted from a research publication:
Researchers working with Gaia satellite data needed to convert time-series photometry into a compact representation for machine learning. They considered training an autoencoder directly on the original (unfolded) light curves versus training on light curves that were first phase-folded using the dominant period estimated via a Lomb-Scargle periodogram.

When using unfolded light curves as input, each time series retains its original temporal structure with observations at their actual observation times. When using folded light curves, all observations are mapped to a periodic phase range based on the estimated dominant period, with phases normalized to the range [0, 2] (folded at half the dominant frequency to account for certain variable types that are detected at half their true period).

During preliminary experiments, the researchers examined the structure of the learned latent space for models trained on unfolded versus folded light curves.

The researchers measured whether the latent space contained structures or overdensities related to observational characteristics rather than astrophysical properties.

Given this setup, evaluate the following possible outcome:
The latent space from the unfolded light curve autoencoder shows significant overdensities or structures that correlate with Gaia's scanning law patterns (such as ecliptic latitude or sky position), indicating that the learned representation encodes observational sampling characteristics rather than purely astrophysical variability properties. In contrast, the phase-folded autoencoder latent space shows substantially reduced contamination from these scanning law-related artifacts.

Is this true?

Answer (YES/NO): YES